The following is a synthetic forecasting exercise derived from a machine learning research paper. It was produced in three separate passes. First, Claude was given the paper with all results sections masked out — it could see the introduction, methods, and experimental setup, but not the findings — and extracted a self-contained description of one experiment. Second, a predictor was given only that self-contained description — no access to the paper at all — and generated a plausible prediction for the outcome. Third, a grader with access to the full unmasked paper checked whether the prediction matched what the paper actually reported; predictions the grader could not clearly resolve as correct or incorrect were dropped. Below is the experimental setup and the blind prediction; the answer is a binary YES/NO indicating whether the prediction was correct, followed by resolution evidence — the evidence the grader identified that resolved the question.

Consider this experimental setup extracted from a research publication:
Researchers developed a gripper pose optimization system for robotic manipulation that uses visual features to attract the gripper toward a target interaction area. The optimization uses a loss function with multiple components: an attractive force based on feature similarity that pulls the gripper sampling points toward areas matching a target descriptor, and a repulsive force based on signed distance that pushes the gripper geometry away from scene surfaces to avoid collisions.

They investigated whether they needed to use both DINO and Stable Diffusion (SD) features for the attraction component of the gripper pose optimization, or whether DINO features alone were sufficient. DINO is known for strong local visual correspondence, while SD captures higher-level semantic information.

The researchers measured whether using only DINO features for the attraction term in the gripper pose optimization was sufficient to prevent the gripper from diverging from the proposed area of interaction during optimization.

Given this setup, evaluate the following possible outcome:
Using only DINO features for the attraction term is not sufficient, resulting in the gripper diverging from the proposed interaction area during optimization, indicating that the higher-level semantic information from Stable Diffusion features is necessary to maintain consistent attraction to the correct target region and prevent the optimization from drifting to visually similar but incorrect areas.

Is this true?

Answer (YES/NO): NO